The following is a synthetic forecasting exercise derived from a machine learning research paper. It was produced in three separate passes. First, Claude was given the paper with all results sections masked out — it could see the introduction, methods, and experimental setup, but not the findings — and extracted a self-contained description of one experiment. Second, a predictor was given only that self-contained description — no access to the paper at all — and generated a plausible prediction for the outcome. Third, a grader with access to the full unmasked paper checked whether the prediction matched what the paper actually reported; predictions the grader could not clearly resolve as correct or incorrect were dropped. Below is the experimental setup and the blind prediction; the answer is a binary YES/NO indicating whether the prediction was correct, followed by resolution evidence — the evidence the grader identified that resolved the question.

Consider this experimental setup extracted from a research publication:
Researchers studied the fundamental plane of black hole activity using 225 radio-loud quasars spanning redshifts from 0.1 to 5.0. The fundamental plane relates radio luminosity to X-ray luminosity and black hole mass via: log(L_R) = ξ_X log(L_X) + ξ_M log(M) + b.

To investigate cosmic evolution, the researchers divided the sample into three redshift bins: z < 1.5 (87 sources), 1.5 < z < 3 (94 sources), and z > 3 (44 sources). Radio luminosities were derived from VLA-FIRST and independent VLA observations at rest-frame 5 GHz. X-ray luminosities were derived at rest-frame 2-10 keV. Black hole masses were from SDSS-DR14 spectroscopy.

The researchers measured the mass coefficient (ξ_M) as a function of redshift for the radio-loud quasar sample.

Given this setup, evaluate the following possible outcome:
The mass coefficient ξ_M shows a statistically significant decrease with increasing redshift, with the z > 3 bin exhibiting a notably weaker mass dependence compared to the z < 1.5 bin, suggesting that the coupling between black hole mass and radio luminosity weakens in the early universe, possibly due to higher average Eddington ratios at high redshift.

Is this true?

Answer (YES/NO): NO